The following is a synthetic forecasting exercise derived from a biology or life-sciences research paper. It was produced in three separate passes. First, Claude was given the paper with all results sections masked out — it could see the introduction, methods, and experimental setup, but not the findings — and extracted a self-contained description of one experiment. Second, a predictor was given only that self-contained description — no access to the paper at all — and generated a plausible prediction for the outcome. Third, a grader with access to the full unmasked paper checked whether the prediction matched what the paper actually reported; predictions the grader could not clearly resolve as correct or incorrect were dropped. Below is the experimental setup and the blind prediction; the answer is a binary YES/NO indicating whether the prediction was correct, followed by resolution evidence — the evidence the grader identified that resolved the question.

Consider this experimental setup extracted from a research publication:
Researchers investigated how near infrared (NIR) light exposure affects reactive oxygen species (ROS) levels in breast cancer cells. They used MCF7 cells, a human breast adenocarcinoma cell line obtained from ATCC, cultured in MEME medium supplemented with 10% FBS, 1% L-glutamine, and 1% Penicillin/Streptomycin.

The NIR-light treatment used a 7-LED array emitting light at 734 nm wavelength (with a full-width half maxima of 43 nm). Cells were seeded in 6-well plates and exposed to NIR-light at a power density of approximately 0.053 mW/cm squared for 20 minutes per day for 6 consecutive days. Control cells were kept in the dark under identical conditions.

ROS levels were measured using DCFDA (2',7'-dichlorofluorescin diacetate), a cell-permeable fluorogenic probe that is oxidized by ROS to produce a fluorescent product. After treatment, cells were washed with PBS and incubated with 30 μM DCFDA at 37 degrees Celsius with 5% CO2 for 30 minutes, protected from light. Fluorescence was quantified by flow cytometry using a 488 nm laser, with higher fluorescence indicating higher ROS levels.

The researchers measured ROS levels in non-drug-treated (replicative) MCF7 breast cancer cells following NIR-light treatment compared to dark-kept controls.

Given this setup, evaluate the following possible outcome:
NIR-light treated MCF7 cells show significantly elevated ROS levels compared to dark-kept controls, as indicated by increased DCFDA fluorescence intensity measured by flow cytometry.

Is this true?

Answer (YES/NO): YES